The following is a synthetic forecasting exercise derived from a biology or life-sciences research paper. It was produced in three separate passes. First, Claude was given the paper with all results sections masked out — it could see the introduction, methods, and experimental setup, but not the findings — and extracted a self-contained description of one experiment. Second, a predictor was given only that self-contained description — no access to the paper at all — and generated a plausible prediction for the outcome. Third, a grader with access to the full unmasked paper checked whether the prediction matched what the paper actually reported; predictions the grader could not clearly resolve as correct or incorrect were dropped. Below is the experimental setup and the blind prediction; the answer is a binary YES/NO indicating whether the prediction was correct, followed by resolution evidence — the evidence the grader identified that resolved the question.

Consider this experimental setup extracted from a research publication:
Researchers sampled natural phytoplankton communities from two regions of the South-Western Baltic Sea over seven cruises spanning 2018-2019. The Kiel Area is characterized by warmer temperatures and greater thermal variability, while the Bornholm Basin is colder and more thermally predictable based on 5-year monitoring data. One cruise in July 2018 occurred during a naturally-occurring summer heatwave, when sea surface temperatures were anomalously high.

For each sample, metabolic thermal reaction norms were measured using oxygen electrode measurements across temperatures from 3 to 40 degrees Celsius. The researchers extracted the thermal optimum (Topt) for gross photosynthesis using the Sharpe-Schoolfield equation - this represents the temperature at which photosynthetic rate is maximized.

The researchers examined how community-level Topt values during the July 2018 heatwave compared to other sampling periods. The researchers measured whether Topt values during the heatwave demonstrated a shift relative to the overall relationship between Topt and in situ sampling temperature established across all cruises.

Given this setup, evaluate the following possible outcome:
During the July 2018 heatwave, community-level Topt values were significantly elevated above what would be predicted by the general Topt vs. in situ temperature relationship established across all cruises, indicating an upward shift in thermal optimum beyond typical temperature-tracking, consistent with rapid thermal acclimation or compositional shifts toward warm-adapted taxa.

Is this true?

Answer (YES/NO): NO